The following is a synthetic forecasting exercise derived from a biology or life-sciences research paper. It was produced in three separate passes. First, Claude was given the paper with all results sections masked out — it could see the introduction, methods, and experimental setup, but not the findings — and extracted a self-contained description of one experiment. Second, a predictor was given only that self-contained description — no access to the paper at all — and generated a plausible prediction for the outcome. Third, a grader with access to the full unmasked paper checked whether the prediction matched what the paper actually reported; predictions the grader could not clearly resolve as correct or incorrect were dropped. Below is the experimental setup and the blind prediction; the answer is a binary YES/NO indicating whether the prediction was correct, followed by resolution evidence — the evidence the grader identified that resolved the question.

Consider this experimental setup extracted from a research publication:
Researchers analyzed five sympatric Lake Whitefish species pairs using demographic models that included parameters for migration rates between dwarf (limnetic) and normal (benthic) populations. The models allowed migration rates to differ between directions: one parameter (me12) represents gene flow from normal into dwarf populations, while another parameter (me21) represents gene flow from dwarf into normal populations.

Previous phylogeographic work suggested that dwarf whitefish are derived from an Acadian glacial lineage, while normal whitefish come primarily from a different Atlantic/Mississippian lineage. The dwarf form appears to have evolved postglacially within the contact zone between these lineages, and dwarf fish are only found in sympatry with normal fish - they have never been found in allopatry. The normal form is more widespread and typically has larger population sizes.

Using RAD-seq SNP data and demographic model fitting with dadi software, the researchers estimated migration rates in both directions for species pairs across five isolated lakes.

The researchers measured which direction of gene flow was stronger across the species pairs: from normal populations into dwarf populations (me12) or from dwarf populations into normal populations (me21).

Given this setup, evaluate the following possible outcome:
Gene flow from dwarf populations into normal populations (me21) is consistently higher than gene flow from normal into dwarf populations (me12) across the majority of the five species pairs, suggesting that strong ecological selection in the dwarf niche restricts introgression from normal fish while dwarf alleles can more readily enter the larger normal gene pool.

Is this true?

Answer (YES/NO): YES